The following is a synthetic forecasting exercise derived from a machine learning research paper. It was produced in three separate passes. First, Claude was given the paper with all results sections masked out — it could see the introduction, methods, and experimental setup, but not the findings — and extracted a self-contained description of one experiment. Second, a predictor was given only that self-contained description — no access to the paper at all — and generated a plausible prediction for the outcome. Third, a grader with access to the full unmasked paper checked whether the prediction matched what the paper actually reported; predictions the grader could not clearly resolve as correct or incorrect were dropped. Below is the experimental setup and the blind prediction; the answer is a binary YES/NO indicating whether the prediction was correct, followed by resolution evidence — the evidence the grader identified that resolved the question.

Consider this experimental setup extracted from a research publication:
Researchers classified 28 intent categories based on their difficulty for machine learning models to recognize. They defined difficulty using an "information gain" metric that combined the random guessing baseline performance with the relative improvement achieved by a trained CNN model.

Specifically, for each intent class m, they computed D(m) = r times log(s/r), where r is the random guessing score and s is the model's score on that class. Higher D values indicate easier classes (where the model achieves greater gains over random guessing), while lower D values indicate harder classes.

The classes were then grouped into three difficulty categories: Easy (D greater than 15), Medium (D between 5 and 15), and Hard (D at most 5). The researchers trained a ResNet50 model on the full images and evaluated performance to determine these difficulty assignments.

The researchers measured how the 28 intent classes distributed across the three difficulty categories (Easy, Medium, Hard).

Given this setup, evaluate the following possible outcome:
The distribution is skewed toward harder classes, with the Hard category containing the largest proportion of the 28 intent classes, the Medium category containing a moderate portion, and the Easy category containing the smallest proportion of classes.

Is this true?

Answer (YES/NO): NO